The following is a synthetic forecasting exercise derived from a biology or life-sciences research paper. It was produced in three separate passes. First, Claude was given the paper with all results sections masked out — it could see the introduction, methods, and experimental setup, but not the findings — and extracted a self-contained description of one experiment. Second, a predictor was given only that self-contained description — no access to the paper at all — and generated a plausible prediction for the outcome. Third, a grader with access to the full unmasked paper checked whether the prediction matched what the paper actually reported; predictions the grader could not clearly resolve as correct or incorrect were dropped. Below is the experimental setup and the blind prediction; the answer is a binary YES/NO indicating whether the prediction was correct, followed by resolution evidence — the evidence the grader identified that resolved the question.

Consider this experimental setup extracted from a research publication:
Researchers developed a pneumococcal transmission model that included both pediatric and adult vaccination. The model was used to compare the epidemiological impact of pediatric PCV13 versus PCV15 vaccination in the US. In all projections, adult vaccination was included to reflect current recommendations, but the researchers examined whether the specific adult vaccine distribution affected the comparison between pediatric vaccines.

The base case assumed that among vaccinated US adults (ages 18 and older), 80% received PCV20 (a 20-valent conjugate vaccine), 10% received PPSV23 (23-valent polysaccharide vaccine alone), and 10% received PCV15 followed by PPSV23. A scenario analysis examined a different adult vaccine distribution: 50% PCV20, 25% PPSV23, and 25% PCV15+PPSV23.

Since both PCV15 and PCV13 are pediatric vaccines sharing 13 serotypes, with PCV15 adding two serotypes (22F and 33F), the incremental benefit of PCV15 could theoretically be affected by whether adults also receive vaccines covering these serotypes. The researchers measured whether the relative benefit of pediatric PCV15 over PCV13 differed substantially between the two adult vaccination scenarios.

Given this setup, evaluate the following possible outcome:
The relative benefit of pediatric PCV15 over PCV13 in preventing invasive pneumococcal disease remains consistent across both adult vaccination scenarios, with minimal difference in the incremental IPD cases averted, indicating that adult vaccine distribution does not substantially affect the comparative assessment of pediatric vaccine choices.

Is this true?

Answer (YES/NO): YES